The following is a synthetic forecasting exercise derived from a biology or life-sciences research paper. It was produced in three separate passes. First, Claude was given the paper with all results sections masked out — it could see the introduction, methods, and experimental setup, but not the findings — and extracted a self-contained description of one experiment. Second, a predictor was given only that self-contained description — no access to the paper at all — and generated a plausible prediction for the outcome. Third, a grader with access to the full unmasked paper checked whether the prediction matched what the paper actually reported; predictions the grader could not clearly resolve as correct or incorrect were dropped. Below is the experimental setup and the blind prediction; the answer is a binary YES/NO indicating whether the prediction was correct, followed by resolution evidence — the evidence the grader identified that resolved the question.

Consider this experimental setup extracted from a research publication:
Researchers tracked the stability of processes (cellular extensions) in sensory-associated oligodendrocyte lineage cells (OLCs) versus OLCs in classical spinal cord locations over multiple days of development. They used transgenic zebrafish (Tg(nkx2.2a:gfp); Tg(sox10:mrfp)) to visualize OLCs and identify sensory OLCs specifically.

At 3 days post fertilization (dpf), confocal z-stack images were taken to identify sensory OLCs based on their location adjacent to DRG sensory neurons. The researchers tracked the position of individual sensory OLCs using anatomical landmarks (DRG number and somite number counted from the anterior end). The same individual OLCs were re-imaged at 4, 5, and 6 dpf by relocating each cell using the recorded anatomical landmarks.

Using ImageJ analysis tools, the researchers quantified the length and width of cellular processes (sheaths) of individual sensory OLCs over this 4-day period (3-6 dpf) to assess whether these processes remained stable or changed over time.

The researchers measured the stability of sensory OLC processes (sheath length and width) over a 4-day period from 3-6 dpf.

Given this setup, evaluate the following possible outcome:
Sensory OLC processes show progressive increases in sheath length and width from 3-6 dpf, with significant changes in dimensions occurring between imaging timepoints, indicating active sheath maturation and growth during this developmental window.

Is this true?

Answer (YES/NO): NO